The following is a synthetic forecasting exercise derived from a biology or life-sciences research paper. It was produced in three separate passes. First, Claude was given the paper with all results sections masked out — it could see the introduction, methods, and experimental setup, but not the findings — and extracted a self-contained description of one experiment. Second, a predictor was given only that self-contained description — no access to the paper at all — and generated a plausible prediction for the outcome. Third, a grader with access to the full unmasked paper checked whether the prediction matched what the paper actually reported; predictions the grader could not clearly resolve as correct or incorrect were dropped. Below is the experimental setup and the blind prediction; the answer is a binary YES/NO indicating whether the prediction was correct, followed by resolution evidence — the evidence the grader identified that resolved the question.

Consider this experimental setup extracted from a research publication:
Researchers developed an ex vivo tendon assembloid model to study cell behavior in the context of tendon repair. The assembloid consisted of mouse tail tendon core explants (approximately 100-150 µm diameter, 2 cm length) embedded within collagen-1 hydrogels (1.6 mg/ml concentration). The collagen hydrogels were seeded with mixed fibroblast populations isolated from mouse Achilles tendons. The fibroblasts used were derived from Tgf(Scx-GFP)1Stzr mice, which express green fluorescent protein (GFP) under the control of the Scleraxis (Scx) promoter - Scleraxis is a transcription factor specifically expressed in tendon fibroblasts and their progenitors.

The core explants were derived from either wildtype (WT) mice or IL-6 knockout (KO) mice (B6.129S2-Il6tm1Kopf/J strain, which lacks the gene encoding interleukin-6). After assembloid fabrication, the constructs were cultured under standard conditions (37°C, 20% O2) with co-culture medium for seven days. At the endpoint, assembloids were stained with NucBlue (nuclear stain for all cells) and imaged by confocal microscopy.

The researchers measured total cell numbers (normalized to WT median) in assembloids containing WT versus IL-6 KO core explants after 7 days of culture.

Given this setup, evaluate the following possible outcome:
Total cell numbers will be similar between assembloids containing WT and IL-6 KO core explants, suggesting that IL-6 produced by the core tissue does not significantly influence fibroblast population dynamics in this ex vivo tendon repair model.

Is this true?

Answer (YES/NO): NO